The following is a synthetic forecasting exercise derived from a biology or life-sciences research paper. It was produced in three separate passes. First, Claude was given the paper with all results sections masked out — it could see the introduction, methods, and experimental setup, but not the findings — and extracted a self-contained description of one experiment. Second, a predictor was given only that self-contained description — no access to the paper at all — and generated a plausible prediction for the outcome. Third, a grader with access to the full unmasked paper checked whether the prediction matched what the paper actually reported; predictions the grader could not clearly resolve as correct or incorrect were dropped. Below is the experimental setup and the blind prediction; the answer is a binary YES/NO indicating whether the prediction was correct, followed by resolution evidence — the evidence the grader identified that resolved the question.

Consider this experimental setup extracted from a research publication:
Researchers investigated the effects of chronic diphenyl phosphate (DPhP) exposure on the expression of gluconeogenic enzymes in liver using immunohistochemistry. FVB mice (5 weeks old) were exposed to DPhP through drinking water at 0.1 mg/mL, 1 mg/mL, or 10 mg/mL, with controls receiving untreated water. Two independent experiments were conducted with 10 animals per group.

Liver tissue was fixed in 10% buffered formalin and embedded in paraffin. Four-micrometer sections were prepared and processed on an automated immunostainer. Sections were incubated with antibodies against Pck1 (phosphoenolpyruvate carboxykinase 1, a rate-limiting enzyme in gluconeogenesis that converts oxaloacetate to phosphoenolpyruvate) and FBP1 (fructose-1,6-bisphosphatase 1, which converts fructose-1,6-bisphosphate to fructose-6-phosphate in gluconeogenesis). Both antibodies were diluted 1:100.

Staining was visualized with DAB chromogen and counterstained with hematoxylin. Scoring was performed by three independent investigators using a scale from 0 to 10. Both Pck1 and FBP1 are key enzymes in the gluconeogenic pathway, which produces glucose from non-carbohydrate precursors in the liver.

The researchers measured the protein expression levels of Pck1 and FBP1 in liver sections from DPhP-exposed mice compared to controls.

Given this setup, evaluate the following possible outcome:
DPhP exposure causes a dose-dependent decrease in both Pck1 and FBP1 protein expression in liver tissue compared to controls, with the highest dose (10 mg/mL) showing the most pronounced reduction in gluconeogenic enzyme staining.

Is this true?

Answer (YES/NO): NO